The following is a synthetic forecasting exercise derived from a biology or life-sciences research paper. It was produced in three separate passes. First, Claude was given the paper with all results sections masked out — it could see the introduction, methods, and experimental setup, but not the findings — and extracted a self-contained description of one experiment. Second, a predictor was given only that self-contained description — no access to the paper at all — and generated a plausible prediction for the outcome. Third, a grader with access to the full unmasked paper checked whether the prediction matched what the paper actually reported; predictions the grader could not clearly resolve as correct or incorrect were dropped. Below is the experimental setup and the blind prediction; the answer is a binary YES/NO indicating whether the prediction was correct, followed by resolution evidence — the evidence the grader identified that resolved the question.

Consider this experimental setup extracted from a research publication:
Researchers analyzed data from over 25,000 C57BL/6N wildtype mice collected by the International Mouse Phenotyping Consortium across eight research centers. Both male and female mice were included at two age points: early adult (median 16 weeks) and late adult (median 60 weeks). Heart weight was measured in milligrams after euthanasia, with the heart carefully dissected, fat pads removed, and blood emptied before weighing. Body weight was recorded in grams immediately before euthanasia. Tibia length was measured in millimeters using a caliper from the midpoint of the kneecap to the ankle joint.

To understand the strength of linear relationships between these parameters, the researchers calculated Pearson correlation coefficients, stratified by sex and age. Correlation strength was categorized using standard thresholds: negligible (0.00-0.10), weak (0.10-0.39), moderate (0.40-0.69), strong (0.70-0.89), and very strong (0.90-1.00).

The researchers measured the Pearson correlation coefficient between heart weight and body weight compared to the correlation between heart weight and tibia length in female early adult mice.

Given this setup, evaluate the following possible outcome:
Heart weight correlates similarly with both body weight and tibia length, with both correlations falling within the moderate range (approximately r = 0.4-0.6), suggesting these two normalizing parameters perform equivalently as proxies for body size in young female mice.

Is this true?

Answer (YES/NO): NO